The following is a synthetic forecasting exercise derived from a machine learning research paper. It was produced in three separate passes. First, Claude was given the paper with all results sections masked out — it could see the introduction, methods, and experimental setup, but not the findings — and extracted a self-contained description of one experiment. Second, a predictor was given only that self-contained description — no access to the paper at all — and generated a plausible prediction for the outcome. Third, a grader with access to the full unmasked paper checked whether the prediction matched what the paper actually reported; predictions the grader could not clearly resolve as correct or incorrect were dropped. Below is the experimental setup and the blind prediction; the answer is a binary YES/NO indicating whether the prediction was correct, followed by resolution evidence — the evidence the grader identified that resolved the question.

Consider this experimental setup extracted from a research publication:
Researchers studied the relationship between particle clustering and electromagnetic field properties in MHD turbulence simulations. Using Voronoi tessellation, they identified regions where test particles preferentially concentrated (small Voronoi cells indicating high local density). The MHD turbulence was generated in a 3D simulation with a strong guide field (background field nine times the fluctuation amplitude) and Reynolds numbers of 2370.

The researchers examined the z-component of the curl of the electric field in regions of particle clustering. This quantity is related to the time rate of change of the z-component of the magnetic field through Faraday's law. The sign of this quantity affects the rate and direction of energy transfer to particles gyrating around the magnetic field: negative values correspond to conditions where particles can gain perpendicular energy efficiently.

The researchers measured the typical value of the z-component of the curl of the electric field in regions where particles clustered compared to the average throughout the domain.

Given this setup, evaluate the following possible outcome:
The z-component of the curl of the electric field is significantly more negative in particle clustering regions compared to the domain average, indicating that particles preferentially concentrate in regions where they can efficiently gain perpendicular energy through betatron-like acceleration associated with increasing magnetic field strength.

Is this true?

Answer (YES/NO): YES